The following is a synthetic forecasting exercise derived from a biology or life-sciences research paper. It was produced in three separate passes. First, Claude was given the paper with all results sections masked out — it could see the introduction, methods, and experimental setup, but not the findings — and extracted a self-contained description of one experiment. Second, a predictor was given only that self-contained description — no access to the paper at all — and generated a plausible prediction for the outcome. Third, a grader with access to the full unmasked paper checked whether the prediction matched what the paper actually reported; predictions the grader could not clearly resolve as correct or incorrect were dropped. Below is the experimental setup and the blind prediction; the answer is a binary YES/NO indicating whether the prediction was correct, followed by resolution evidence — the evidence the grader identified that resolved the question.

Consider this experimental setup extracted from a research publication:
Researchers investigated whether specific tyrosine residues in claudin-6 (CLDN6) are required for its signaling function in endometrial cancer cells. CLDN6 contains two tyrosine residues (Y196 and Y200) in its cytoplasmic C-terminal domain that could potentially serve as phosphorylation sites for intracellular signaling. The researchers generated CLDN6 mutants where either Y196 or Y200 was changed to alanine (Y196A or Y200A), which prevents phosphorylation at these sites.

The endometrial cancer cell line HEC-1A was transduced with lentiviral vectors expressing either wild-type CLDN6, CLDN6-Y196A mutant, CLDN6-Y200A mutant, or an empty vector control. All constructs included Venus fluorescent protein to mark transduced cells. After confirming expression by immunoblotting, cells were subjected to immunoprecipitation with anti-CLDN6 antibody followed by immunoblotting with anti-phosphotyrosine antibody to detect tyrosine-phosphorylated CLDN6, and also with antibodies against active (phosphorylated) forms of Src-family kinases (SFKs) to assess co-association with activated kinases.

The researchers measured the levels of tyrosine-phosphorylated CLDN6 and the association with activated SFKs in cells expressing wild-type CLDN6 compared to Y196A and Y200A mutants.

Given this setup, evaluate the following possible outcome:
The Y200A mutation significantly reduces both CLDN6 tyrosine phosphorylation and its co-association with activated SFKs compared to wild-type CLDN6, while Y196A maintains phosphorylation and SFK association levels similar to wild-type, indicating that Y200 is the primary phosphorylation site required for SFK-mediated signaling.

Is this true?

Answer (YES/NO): NO